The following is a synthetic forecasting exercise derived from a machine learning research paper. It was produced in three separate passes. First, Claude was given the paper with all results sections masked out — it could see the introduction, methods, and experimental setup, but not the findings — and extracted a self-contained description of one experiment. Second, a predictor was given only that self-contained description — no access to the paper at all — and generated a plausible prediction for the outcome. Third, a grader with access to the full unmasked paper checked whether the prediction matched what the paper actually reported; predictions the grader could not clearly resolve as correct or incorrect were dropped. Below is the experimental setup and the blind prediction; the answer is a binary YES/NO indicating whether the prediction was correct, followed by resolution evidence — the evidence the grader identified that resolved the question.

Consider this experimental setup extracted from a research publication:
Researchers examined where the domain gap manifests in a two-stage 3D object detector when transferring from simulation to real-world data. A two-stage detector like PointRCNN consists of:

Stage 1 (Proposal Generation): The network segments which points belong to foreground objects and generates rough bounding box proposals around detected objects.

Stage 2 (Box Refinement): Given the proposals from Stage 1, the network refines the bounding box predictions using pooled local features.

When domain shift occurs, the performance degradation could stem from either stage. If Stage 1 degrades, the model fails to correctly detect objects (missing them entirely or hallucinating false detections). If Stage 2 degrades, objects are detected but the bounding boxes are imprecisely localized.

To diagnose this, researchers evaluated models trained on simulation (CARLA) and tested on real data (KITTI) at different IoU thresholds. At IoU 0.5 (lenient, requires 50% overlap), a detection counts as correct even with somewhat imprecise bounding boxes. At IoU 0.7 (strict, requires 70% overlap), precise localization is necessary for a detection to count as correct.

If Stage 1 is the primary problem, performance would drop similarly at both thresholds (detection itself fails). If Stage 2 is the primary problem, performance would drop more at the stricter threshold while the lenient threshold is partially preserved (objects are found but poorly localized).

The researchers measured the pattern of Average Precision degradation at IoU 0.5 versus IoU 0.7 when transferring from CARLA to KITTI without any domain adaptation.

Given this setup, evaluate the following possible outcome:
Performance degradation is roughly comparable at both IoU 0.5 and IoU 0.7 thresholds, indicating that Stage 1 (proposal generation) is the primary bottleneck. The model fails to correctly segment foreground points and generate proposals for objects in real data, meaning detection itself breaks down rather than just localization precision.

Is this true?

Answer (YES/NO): NO